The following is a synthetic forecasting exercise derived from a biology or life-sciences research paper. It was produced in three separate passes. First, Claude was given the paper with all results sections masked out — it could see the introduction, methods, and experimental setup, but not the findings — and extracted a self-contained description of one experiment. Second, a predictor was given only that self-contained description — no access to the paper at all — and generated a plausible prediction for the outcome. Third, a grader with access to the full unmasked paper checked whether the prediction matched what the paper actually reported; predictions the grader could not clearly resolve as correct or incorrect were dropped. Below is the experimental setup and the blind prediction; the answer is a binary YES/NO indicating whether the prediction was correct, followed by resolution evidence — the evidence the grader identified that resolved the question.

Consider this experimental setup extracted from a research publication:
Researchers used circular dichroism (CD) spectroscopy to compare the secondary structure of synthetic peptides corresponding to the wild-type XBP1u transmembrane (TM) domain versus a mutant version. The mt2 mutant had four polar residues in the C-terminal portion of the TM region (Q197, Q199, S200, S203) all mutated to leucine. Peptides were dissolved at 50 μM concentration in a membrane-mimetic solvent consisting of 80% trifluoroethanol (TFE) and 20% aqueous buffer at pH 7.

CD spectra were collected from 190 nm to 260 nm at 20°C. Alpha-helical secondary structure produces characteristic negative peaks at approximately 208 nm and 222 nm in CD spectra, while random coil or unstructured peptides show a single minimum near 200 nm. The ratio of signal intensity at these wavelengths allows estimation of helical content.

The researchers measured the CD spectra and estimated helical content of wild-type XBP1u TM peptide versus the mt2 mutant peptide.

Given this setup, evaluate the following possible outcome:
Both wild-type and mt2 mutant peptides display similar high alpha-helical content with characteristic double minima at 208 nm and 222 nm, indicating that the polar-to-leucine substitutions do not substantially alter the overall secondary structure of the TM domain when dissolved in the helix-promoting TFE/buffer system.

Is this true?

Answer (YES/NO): YES